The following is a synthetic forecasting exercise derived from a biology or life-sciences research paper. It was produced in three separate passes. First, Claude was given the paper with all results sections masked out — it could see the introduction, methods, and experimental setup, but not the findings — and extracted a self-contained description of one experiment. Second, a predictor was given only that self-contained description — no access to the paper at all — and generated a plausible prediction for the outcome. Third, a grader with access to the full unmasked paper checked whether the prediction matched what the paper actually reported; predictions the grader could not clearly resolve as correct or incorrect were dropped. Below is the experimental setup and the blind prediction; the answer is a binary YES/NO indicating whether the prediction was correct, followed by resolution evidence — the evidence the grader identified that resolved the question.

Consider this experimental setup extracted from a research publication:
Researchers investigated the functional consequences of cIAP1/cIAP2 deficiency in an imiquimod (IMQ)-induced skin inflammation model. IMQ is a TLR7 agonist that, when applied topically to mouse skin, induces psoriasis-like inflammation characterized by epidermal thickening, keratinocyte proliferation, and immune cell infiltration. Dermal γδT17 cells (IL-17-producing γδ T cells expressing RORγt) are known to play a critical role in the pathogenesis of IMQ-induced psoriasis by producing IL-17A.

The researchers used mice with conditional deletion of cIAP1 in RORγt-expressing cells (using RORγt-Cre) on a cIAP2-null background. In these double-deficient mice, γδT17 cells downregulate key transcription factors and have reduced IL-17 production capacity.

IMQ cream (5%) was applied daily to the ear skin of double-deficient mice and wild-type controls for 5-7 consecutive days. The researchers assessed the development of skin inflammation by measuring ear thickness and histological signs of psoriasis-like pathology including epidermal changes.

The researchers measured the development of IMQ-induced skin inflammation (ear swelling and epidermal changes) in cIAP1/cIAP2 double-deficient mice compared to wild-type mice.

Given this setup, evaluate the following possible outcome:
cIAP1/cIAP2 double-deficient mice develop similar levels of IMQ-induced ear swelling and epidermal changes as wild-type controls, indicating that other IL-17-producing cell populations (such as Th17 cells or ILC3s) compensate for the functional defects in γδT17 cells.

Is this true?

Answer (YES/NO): YES